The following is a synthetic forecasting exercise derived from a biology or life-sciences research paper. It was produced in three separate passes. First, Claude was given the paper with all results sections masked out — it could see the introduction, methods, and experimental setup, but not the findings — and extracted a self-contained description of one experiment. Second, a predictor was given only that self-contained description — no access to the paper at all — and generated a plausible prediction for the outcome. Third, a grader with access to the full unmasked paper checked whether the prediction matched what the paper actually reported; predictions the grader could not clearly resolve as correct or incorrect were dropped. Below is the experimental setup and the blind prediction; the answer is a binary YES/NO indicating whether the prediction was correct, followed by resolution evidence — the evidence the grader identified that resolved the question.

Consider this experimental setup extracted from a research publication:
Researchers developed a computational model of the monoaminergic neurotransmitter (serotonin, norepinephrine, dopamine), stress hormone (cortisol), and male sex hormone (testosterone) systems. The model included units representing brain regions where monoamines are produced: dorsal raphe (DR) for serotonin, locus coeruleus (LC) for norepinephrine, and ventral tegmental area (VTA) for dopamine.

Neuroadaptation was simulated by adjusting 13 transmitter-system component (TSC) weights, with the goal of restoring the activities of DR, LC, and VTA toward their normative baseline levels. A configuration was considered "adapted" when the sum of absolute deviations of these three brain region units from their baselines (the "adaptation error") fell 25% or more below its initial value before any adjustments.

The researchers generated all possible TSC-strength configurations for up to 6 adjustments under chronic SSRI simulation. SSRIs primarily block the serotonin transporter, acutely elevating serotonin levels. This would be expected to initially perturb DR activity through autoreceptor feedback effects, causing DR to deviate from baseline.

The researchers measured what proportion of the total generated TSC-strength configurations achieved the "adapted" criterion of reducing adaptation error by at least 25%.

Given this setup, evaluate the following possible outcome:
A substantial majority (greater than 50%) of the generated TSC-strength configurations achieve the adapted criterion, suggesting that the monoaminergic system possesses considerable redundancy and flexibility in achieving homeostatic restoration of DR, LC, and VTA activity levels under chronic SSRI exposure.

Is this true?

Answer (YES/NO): NO